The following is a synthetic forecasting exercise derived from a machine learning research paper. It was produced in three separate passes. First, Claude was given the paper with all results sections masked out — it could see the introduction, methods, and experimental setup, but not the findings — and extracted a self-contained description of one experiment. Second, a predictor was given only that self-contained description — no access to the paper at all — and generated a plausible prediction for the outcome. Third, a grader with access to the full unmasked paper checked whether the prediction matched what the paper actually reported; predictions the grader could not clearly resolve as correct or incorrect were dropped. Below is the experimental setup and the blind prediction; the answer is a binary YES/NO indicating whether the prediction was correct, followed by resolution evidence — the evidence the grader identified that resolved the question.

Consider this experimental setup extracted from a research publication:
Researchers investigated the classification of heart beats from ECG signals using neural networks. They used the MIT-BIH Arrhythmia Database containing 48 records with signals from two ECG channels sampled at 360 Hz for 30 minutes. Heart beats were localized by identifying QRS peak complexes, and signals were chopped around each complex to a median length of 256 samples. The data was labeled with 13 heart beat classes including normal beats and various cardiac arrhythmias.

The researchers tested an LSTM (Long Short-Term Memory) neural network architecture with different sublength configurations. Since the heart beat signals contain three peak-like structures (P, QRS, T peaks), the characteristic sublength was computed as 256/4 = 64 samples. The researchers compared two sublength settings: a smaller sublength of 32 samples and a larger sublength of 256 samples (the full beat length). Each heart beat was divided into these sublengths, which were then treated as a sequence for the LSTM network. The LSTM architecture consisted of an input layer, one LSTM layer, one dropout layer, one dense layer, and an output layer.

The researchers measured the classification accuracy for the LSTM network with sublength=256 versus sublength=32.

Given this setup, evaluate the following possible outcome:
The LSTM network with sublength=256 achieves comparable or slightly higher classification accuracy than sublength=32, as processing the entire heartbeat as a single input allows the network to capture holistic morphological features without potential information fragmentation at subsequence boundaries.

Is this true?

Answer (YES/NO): YES